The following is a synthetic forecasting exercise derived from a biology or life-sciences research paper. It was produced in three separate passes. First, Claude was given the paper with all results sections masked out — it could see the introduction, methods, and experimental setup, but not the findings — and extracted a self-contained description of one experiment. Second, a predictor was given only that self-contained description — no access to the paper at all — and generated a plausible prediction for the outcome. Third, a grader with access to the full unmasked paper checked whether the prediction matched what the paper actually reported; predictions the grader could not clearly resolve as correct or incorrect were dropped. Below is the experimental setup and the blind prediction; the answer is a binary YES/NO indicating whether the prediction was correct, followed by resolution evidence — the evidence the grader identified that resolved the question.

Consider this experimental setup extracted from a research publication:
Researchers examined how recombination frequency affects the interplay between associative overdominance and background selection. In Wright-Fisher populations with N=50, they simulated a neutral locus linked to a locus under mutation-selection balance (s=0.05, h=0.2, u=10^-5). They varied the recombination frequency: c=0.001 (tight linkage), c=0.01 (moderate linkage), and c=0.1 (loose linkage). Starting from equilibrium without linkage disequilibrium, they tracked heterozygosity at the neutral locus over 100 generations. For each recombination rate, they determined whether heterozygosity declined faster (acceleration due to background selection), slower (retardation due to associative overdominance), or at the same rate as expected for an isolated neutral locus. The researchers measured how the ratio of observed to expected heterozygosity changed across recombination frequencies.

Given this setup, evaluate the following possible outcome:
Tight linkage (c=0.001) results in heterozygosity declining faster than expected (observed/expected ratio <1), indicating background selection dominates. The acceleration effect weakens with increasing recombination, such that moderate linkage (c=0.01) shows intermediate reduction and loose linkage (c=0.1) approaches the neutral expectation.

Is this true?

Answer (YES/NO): YES